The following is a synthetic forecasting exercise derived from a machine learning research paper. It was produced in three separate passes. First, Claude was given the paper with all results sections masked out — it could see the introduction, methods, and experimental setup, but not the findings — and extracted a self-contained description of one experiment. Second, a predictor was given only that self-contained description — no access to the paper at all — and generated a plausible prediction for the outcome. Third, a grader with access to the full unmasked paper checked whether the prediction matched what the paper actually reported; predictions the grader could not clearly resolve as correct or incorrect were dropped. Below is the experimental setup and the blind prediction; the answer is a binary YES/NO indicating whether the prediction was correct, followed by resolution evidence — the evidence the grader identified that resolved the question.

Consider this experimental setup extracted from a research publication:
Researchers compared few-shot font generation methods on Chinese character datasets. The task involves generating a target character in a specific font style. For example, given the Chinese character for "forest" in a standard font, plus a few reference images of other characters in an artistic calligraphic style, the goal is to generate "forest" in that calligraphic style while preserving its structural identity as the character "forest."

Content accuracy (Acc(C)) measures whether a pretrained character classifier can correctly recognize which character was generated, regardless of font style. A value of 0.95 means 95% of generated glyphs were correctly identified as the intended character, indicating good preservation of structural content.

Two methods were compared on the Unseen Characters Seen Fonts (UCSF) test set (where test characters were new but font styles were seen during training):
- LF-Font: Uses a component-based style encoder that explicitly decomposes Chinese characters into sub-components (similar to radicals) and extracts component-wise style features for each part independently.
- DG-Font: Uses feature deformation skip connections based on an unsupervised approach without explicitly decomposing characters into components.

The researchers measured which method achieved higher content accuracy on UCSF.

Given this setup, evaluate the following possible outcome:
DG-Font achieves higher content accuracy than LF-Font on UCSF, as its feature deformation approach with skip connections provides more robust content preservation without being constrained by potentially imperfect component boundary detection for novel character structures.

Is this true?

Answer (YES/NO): YES